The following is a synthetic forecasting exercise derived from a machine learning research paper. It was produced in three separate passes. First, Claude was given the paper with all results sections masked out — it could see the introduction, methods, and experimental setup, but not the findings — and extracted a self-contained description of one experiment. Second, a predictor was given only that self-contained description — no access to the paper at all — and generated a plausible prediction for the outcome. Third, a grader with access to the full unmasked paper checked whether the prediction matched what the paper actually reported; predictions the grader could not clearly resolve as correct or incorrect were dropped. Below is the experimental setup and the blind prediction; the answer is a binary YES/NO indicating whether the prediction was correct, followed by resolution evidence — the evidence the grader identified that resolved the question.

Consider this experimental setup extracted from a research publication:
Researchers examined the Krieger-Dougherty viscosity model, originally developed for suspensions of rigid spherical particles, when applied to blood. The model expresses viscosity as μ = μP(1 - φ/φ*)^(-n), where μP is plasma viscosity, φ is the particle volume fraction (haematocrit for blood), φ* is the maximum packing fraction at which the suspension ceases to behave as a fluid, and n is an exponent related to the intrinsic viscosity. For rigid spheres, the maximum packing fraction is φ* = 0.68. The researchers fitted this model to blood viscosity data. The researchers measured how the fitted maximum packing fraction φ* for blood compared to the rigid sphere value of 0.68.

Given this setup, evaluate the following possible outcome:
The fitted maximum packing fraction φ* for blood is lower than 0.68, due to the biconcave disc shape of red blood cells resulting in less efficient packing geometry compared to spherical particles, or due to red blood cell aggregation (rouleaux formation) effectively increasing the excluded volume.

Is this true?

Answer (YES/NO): NO